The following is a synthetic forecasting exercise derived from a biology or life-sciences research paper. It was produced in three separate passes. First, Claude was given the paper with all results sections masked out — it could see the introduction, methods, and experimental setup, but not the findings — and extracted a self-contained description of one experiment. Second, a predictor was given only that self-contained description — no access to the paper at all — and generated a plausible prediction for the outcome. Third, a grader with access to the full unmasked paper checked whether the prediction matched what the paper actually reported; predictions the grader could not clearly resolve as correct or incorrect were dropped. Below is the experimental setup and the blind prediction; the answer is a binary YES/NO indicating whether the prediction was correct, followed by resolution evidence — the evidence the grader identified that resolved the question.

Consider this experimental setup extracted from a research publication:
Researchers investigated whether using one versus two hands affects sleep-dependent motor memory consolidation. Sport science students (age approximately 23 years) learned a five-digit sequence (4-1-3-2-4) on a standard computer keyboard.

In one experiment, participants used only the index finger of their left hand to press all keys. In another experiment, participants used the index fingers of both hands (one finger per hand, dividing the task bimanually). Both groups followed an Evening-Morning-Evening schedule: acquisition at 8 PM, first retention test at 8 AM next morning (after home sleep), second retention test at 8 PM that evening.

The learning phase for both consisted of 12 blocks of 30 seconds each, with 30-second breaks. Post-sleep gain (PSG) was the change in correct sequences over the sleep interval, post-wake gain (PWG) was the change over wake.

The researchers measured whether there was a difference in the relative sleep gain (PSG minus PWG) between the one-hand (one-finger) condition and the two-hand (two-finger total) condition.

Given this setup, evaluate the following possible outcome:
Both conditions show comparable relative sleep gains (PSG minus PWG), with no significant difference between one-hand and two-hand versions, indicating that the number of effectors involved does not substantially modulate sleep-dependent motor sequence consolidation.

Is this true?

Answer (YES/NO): NO